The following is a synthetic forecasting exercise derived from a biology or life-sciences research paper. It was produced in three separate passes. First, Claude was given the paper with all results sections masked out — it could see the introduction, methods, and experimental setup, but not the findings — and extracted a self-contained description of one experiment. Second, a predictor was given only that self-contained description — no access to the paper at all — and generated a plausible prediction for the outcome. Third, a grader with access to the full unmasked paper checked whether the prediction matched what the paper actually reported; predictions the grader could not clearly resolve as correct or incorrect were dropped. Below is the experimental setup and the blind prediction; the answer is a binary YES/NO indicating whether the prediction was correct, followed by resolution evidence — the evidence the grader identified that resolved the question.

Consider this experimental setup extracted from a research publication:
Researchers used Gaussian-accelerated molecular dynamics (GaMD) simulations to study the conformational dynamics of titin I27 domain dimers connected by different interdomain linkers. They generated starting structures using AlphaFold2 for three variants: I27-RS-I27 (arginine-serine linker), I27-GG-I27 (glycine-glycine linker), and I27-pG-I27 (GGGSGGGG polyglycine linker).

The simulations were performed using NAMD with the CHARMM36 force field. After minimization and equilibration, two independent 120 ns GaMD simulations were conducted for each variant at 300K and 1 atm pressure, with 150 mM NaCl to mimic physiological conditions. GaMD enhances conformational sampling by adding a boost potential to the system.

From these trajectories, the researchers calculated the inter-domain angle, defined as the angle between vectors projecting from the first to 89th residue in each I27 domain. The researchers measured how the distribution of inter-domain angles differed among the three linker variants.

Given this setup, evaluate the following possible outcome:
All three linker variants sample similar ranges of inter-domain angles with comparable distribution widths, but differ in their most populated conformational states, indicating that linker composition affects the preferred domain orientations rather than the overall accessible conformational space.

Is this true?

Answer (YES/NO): NO